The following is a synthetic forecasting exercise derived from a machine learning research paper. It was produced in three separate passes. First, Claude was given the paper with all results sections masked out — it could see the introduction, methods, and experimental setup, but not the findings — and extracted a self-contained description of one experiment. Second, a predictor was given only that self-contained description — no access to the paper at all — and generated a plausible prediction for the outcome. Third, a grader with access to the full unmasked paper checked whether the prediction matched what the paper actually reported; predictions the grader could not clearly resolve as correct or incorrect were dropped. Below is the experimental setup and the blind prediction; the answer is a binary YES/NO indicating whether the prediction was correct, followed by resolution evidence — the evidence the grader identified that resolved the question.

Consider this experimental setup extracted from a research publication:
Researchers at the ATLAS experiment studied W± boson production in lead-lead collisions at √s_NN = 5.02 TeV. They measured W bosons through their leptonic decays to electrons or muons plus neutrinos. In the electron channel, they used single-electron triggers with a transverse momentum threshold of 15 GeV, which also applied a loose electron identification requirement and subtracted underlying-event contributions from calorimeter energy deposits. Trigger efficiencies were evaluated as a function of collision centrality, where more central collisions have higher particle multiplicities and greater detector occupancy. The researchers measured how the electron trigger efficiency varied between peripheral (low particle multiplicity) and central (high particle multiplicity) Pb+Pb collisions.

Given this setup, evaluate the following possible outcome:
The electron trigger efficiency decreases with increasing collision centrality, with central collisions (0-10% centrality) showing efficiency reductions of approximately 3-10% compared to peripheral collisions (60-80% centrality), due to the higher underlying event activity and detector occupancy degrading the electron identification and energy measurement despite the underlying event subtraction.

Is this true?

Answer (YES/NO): YES